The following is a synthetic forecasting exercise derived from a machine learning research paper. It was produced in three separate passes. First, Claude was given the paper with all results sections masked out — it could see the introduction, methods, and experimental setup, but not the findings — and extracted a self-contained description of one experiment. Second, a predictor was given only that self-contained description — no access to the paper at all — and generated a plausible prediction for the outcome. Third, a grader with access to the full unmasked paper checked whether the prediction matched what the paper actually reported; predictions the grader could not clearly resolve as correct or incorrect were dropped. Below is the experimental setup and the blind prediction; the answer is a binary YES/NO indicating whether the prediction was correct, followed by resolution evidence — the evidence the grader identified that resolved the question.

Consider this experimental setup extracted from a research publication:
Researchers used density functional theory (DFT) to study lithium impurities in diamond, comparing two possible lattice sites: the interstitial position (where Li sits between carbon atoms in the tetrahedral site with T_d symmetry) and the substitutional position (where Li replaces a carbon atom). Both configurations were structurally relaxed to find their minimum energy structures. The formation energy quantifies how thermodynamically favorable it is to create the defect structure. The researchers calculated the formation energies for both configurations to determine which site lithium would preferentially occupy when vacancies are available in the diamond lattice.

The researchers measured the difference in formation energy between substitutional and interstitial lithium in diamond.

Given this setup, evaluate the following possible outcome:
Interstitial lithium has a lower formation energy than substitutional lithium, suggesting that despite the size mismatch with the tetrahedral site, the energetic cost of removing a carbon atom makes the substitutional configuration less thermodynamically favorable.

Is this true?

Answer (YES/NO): NO